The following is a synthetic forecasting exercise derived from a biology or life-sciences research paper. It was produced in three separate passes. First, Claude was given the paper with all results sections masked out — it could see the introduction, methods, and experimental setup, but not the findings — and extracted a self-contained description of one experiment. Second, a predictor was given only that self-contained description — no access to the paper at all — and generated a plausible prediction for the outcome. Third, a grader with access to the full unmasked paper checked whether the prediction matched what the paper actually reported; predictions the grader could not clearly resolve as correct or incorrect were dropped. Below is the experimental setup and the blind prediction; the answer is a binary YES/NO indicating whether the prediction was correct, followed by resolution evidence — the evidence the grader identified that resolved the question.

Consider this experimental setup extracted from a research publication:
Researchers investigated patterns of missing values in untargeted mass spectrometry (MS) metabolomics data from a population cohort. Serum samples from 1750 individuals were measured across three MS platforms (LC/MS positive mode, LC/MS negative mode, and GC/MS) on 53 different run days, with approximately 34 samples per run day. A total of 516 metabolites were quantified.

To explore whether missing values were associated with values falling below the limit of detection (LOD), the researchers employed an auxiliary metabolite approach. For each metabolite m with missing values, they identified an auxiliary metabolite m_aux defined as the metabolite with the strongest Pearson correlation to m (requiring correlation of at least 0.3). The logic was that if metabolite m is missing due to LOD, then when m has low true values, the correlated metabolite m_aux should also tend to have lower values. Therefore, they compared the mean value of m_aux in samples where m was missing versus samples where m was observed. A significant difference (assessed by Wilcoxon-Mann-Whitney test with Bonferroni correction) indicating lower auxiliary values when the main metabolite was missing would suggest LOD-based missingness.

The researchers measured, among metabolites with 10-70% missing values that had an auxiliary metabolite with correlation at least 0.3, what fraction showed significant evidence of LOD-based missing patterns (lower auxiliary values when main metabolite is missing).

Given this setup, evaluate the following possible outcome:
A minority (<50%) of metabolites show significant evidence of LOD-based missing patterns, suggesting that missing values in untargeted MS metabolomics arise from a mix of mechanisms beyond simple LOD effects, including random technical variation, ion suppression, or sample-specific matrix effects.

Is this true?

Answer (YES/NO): NO